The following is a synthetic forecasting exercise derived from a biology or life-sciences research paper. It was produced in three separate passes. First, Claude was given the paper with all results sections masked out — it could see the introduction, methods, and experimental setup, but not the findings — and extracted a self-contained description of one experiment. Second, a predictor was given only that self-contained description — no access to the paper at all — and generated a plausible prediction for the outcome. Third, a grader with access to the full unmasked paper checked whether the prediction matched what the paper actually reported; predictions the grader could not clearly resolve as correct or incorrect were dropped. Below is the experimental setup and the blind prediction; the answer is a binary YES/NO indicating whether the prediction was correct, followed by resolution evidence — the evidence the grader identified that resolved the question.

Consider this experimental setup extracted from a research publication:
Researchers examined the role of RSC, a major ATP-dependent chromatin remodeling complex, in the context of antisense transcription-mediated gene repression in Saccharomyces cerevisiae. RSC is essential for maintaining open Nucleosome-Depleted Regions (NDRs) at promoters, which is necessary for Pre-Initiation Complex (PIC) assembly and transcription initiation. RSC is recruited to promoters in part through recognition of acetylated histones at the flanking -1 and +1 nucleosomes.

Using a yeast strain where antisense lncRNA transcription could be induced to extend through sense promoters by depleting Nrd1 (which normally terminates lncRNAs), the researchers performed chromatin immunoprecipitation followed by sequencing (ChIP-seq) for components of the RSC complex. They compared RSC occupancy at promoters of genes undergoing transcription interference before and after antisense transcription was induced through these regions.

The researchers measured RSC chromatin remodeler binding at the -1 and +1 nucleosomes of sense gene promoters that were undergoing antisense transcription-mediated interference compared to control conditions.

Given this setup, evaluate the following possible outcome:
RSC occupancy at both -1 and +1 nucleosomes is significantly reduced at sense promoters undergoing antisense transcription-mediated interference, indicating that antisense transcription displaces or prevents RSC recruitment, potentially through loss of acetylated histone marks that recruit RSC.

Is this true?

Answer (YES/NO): YES